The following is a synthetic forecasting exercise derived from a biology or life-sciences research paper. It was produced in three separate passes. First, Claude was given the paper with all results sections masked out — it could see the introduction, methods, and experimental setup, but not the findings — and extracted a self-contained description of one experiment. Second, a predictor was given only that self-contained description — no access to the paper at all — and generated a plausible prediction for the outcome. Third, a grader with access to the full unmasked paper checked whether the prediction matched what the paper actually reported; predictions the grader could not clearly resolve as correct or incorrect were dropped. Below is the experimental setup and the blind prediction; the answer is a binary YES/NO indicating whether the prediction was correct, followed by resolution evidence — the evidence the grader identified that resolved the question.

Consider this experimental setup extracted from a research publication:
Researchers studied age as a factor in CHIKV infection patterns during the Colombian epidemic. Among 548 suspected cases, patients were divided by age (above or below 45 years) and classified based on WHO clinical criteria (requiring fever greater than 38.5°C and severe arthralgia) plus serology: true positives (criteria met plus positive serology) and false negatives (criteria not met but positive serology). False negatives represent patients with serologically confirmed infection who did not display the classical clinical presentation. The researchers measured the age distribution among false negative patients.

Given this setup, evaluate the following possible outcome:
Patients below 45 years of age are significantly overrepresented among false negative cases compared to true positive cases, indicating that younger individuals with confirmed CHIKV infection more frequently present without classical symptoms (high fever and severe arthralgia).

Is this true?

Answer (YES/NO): NO